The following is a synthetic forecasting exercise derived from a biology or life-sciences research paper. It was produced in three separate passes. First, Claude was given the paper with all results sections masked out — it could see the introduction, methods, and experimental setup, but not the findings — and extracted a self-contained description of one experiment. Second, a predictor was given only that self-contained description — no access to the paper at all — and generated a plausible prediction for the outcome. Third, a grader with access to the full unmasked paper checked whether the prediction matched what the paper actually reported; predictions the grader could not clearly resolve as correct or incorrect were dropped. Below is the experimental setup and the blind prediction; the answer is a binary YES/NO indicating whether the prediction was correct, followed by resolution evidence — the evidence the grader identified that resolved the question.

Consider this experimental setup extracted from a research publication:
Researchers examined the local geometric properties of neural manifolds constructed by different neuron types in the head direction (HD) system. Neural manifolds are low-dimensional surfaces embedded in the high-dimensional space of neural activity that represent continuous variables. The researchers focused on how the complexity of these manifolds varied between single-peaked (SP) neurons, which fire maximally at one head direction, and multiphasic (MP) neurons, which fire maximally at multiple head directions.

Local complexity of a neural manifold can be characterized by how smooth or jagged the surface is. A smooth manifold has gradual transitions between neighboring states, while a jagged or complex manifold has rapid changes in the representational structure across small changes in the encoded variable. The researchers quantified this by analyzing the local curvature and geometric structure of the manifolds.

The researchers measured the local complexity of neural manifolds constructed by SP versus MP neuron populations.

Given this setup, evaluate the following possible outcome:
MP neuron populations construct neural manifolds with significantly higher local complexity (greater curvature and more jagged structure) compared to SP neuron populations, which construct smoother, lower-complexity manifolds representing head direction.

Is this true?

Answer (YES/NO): YES